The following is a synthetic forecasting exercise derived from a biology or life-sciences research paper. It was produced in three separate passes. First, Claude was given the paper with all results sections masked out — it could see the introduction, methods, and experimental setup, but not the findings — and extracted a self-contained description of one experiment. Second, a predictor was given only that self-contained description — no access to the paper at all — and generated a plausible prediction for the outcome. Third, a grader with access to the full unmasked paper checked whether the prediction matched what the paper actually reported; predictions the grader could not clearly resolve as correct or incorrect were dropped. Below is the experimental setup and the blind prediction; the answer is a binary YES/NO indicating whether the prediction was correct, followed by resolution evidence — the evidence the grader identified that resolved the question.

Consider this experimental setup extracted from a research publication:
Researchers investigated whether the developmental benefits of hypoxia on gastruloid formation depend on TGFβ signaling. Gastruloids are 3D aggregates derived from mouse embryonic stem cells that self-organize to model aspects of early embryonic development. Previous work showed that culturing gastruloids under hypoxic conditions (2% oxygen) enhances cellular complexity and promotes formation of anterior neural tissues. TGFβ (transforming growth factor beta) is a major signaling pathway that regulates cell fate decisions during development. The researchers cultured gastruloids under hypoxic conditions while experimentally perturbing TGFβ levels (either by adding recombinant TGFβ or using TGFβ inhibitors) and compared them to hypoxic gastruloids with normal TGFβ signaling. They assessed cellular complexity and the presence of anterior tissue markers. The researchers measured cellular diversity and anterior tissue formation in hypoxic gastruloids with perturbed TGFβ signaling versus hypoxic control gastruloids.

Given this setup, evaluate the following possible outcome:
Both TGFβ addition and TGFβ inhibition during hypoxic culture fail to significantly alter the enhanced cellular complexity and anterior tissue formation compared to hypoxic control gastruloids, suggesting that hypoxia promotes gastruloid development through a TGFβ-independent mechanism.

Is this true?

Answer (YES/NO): NO